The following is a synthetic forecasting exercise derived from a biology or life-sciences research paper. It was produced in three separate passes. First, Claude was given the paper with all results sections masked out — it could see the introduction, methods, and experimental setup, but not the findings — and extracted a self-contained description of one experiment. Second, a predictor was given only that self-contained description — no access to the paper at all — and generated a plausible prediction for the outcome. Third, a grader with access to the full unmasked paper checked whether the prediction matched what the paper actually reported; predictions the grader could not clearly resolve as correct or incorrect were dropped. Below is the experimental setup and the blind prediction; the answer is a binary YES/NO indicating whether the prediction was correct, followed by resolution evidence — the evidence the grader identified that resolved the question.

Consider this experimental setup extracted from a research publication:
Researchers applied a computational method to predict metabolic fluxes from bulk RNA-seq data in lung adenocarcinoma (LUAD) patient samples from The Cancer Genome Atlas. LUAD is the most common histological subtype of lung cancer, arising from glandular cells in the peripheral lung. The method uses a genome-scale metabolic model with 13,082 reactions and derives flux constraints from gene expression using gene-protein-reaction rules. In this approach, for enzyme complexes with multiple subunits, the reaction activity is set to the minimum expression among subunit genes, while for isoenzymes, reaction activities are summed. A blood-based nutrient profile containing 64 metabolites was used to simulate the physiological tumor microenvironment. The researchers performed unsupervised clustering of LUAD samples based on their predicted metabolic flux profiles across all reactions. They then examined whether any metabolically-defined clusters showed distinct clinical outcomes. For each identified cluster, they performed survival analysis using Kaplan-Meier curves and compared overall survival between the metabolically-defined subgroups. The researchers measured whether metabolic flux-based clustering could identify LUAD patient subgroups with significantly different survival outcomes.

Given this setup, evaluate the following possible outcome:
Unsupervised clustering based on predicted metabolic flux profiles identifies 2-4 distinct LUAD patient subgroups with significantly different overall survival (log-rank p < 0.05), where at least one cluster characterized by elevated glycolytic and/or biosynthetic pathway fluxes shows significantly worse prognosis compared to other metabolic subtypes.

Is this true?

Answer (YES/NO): YES